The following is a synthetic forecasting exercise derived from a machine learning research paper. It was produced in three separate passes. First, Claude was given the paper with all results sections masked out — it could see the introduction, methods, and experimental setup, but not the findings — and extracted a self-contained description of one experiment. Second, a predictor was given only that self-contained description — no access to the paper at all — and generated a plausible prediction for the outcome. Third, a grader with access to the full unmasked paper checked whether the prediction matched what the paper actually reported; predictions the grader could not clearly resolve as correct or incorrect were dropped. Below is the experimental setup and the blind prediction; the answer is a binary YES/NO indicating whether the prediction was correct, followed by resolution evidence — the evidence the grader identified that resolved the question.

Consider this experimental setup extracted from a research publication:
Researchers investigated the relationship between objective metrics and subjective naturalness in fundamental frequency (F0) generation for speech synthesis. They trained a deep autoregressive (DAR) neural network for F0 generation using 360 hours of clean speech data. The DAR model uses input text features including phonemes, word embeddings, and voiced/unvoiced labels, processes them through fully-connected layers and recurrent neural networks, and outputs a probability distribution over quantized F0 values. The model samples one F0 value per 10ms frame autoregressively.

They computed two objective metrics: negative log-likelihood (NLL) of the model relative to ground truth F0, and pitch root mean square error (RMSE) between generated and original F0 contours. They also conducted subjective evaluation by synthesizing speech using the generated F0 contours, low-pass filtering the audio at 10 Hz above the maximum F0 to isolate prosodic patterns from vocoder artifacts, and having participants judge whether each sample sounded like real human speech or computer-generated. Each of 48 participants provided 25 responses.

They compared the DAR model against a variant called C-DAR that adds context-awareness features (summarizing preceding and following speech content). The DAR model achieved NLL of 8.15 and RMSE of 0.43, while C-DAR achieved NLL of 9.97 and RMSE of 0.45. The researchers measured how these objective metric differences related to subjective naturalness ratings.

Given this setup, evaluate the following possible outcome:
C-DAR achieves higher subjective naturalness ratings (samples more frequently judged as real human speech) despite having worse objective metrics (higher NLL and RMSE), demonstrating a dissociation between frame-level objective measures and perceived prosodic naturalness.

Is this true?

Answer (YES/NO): NO